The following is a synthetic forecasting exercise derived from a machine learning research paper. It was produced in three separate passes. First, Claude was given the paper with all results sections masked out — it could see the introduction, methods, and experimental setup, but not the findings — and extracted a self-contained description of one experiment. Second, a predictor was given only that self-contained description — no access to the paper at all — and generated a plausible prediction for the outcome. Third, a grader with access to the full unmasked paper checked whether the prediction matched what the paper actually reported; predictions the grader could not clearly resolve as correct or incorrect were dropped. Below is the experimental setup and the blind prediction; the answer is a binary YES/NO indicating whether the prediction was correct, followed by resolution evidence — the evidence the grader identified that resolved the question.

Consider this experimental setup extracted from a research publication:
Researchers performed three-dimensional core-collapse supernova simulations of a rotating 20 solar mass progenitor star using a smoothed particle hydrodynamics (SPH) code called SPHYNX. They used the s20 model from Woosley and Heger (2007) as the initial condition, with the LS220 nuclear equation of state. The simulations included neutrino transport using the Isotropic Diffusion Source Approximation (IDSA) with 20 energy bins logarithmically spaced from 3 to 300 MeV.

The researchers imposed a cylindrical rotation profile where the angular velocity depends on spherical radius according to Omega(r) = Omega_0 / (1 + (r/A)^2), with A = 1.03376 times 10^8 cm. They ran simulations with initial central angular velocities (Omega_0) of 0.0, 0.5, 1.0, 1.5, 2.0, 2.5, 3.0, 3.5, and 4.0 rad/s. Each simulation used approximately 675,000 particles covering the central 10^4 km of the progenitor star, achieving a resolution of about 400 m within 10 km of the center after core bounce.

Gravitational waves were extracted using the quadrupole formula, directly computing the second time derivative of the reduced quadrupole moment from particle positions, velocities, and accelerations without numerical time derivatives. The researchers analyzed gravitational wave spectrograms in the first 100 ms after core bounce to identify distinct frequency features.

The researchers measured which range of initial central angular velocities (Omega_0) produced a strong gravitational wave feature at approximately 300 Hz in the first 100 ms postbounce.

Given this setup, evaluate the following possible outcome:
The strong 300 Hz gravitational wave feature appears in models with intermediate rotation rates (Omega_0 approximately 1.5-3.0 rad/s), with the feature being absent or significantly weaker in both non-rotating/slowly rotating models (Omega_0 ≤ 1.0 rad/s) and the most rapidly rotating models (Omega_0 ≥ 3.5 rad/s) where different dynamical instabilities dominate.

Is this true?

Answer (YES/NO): NO